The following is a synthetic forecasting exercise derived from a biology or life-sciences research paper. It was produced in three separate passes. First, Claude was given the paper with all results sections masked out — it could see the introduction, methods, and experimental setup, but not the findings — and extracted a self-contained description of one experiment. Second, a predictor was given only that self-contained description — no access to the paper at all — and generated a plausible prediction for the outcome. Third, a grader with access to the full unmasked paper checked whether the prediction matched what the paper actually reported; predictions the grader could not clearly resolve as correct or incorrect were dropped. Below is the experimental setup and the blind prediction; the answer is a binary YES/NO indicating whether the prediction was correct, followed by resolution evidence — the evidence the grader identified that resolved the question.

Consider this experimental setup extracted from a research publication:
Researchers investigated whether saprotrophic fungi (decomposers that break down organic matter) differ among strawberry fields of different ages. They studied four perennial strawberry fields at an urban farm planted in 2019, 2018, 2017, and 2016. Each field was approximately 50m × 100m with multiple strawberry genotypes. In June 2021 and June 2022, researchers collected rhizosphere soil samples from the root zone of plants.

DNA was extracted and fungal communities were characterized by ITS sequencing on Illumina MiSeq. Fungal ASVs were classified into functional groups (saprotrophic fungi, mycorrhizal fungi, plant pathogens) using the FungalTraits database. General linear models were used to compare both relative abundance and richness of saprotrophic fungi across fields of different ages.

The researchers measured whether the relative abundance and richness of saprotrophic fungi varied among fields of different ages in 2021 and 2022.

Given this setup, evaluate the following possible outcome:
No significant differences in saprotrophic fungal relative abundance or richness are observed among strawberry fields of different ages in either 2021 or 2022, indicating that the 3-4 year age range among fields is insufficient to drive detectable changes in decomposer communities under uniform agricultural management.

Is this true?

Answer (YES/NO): YES